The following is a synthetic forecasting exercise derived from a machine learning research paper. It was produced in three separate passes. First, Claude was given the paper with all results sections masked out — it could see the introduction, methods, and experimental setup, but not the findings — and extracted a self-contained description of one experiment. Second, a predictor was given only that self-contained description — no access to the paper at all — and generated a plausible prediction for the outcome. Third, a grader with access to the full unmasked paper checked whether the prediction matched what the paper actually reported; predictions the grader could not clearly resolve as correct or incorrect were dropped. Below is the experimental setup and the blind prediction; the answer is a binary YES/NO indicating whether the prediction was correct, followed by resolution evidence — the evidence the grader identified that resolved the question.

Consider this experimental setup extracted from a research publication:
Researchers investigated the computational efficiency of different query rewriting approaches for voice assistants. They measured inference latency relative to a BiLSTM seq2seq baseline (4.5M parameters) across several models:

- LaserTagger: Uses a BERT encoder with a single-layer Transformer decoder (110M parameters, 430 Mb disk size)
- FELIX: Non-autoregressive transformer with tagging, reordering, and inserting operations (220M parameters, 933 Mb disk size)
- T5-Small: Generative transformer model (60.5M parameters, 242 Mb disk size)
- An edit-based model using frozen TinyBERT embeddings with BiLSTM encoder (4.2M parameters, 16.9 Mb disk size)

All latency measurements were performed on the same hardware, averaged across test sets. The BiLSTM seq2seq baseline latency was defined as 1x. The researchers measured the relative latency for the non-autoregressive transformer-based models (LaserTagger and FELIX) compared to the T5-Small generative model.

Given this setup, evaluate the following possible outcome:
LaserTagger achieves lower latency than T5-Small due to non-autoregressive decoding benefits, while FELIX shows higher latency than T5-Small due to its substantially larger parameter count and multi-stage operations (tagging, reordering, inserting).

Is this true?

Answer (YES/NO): NO